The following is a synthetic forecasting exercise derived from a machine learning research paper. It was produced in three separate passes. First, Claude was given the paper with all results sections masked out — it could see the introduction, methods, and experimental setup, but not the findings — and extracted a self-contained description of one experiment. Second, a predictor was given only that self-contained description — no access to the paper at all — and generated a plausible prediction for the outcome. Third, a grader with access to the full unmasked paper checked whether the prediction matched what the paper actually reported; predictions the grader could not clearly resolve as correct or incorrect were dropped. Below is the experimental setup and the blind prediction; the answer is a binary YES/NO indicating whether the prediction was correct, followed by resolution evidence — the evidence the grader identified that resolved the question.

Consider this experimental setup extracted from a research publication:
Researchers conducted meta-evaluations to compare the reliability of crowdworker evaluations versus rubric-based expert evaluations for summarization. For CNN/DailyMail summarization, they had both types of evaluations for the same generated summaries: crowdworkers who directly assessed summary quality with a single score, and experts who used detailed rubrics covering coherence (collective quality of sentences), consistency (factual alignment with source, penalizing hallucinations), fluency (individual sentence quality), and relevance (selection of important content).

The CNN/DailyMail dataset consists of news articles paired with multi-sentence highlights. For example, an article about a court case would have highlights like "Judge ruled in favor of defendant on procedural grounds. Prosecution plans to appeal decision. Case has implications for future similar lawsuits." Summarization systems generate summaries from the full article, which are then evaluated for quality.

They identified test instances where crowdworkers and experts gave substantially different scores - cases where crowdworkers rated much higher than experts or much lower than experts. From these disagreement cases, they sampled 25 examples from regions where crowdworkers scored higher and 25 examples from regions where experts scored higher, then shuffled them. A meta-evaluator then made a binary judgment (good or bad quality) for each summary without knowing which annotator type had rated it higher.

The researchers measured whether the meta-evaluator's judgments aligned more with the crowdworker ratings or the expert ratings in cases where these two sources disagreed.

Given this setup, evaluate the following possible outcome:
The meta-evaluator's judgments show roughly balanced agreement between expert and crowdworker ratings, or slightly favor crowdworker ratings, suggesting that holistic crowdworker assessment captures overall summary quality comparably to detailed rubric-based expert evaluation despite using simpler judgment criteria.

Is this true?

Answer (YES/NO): NO